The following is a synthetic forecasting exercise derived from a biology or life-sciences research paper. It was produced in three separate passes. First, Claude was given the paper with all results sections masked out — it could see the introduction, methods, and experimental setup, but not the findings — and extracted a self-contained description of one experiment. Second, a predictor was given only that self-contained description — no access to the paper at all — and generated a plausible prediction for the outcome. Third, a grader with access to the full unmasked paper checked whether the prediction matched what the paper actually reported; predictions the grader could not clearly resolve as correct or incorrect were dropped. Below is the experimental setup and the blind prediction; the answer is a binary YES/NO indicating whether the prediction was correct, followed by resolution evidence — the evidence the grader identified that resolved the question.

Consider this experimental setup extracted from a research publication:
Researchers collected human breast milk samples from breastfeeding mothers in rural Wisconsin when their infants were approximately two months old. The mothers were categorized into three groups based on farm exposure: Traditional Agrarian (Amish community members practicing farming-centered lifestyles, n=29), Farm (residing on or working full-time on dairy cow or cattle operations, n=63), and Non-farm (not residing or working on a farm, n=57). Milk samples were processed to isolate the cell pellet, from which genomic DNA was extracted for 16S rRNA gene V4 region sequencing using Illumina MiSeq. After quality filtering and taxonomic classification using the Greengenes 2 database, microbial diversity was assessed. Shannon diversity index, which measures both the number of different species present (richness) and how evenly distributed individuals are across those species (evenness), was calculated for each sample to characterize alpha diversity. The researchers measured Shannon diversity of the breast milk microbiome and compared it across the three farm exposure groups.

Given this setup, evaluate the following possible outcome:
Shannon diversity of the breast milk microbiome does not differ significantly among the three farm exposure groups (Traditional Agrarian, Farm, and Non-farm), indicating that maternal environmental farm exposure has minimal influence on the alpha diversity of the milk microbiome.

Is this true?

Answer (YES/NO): NO